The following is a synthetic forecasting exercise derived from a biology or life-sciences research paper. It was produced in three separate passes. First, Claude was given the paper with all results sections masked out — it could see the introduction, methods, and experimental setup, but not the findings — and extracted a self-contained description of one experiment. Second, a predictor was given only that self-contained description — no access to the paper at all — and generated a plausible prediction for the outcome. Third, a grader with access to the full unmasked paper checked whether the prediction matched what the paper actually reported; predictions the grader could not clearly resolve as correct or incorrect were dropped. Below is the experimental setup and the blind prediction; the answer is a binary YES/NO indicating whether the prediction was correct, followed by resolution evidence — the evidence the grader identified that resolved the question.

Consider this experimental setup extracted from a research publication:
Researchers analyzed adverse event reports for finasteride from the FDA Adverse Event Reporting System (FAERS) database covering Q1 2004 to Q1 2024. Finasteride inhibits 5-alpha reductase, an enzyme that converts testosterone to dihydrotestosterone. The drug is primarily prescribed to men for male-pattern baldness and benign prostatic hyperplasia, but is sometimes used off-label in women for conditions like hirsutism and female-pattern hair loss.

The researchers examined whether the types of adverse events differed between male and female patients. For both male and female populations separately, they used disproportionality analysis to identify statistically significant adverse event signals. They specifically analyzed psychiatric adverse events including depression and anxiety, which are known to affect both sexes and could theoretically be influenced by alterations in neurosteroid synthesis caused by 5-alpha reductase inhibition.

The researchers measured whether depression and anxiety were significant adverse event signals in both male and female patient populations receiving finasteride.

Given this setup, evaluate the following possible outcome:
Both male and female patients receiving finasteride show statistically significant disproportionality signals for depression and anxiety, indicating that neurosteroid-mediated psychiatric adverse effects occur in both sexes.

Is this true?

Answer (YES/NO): YES